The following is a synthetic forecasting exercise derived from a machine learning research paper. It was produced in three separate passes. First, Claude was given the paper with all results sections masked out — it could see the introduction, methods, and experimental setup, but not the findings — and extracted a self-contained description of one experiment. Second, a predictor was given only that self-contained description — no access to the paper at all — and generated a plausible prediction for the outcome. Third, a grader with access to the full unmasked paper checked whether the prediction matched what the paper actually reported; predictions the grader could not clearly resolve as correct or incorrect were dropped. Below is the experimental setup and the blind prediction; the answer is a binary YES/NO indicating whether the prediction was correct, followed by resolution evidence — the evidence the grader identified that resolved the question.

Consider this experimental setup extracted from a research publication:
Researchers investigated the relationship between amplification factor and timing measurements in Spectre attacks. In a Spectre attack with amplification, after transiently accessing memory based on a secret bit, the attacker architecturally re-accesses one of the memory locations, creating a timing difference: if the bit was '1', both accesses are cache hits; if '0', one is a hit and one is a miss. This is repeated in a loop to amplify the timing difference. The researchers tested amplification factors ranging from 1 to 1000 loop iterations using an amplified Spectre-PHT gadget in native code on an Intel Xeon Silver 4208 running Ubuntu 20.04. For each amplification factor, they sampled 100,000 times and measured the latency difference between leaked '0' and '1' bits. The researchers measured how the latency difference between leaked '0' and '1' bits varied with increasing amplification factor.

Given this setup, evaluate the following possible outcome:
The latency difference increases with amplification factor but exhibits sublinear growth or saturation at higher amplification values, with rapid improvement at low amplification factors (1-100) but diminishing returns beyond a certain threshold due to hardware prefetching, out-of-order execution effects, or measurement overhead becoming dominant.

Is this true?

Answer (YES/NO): NO